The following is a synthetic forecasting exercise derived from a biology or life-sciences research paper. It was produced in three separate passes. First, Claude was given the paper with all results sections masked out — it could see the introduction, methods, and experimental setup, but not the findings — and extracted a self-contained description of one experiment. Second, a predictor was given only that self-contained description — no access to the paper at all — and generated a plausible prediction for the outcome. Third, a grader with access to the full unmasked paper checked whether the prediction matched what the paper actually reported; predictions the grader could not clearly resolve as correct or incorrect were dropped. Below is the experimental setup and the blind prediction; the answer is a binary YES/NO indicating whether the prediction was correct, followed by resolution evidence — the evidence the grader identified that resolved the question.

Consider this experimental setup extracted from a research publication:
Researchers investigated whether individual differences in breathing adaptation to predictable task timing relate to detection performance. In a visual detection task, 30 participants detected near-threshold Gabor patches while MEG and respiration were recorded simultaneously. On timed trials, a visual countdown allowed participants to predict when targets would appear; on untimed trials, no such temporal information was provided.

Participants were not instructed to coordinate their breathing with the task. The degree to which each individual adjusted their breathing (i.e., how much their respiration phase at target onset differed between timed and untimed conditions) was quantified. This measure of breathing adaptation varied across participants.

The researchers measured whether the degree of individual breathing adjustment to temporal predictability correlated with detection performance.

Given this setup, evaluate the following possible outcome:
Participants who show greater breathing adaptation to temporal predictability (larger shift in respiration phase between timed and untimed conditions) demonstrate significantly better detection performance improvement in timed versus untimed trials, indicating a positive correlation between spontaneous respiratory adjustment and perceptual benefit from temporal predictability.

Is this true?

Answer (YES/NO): NO